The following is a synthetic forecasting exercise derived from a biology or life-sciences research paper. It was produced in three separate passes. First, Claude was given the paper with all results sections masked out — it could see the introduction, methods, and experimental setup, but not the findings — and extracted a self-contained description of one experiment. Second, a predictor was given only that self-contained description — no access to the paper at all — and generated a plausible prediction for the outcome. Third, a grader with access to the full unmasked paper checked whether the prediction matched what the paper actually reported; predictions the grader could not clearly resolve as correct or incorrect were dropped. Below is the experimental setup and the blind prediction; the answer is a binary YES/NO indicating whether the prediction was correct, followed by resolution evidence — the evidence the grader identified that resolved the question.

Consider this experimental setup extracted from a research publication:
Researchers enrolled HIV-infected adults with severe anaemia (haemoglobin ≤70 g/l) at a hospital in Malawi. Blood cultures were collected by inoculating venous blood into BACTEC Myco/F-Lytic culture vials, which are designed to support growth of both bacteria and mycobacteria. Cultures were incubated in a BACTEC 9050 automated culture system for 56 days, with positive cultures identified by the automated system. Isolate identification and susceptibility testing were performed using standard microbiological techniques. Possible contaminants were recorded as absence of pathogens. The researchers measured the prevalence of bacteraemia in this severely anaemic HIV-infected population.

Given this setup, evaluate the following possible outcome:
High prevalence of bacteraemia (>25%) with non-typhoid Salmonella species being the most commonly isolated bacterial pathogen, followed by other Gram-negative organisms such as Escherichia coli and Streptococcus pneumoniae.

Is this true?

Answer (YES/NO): NO